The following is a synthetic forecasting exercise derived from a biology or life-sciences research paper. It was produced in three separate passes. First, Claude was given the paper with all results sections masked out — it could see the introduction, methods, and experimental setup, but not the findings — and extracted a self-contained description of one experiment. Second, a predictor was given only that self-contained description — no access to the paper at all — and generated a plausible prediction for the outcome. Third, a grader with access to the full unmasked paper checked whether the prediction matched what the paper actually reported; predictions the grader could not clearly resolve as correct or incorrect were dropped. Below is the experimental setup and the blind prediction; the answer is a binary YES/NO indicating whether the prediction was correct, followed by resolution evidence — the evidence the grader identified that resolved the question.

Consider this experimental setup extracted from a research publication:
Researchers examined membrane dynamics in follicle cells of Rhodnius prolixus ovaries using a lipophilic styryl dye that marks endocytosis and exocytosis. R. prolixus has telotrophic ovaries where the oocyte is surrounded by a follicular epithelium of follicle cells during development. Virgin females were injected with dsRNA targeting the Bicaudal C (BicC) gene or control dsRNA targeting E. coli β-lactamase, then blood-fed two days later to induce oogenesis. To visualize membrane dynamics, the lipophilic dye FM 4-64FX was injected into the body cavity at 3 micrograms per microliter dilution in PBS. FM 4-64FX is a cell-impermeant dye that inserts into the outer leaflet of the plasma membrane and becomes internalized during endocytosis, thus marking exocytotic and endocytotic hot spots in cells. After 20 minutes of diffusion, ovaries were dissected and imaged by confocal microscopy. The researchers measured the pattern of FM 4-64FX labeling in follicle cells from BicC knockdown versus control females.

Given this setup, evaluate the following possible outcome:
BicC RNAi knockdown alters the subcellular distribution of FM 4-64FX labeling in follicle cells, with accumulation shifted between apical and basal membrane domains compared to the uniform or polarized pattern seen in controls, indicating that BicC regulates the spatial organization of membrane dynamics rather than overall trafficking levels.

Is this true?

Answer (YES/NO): YES